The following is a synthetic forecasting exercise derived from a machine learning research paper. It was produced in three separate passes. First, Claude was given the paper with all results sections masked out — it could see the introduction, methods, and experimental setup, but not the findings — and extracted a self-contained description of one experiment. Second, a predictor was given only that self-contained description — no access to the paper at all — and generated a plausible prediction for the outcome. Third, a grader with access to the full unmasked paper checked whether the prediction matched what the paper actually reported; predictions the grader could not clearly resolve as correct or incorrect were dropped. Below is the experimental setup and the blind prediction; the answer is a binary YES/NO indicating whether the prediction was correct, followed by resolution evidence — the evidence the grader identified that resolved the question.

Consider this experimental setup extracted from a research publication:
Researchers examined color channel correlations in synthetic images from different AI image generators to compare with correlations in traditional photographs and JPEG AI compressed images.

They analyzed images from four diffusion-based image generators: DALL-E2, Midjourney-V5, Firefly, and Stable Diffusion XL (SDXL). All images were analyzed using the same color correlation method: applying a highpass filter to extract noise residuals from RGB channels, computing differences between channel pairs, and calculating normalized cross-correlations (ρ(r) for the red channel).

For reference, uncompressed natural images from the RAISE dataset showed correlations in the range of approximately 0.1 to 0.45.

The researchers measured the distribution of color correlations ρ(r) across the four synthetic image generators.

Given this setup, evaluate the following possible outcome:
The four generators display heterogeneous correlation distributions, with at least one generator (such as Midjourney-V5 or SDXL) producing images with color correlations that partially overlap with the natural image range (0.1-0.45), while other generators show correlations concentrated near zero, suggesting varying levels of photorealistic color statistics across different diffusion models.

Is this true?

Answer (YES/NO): YES